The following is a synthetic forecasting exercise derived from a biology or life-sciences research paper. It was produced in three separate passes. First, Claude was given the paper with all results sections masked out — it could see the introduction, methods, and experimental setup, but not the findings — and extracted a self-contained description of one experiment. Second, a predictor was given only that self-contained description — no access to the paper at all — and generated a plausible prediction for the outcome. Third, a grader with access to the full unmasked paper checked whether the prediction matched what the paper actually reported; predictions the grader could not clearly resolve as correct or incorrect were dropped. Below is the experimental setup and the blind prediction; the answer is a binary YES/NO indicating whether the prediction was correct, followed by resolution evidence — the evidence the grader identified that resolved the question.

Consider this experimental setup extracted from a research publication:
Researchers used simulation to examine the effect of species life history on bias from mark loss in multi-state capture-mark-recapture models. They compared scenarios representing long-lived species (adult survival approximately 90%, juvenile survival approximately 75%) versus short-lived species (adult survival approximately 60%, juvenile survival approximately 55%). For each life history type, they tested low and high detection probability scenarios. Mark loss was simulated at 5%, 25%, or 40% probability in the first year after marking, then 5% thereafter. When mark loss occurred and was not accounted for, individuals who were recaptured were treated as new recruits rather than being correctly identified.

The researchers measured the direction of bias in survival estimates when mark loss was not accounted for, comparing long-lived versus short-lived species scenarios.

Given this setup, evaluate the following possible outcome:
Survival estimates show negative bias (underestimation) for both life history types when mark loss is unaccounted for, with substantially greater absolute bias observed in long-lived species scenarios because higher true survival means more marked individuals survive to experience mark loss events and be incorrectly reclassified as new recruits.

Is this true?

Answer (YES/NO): YES